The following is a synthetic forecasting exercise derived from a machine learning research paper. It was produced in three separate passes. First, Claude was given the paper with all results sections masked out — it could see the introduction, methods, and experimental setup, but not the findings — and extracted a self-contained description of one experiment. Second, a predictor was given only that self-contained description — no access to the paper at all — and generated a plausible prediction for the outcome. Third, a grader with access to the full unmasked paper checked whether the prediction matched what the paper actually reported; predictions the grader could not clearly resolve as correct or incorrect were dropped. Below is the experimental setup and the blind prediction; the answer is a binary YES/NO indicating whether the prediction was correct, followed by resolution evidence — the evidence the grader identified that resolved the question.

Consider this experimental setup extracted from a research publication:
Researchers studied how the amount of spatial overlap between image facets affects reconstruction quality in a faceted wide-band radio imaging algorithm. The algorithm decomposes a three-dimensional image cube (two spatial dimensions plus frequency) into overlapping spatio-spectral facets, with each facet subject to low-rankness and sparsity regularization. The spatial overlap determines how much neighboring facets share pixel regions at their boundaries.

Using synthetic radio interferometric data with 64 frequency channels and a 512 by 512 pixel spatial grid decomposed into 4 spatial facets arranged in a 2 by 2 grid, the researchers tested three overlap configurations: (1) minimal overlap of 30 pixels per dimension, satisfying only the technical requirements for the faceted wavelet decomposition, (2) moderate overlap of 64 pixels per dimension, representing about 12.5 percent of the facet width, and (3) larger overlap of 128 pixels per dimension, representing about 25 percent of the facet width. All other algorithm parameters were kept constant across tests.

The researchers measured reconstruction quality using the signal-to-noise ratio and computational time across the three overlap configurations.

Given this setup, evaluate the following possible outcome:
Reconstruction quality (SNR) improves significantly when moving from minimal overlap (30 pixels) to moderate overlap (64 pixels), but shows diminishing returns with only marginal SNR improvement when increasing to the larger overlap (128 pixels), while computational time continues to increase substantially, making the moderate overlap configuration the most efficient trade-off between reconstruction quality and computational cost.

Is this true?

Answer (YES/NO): NO